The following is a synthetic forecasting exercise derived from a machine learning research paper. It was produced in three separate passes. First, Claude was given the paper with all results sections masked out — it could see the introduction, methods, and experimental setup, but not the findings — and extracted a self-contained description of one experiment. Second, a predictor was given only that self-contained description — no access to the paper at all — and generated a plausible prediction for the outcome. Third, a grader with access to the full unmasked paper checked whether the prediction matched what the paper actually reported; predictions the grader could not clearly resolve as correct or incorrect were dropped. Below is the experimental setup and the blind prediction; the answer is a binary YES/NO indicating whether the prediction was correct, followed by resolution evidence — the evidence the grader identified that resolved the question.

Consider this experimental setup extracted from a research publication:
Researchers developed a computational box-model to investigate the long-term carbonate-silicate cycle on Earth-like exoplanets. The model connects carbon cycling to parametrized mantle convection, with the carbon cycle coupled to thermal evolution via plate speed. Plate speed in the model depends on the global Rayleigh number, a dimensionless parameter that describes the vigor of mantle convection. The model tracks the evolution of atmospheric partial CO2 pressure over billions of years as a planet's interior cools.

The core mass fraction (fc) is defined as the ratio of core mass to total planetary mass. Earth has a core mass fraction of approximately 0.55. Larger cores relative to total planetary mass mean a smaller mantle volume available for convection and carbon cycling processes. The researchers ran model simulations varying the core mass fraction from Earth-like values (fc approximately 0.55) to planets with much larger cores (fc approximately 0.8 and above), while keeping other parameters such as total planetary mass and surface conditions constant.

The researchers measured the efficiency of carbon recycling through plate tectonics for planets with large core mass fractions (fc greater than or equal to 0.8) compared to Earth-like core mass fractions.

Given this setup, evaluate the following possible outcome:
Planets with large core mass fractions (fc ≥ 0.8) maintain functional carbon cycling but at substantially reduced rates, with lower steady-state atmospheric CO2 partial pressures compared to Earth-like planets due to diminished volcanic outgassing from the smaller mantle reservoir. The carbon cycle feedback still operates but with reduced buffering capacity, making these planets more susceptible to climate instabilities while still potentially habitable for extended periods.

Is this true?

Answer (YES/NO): NO